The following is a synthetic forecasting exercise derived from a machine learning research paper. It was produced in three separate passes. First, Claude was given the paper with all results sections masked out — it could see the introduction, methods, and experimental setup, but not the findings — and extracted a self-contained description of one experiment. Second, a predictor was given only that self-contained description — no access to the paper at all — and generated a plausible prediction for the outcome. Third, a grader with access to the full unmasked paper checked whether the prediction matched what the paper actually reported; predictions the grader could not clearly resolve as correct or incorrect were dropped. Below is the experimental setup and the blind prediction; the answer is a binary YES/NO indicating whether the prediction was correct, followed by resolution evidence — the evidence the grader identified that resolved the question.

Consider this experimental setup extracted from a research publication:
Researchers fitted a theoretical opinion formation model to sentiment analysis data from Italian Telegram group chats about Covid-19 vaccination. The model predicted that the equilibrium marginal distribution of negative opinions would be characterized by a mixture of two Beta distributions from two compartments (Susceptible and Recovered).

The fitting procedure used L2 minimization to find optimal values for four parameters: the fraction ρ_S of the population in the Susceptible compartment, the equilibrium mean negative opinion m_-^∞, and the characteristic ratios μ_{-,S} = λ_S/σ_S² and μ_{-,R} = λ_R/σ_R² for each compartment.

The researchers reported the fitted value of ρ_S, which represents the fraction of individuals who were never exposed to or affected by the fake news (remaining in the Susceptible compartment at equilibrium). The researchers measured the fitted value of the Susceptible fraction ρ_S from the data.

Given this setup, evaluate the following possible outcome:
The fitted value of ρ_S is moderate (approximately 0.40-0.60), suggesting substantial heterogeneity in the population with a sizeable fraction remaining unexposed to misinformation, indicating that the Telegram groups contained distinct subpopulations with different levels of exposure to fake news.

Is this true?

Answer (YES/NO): YES